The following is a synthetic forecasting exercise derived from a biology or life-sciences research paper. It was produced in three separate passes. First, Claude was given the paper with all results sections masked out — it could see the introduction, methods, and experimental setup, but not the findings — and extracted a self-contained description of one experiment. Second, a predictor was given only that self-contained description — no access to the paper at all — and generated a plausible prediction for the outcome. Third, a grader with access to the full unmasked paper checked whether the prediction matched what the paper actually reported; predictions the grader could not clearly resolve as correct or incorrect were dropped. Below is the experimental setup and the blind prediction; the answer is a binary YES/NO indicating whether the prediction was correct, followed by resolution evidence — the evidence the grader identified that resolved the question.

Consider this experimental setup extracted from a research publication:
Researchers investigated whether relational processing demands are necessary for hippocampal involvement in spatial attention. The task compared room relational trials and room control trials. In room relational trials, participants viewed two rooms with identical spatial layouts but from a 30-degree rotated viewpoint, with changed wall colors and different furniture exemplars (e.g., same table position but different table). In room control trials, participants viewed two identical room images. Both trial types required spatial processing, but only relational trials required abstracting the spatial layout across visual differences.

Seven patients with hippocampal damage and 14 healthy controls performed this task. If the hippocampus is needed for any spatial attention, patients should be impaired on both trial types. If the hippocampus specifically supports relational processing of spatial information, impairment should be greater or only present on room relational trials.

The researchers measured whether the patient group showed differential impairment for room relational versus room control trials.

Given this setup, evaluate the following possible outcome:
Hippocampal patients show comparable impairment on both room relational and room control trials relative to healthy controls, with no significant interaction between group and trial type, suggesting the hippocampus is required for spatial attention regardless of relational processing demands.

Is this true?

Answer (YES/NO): NO